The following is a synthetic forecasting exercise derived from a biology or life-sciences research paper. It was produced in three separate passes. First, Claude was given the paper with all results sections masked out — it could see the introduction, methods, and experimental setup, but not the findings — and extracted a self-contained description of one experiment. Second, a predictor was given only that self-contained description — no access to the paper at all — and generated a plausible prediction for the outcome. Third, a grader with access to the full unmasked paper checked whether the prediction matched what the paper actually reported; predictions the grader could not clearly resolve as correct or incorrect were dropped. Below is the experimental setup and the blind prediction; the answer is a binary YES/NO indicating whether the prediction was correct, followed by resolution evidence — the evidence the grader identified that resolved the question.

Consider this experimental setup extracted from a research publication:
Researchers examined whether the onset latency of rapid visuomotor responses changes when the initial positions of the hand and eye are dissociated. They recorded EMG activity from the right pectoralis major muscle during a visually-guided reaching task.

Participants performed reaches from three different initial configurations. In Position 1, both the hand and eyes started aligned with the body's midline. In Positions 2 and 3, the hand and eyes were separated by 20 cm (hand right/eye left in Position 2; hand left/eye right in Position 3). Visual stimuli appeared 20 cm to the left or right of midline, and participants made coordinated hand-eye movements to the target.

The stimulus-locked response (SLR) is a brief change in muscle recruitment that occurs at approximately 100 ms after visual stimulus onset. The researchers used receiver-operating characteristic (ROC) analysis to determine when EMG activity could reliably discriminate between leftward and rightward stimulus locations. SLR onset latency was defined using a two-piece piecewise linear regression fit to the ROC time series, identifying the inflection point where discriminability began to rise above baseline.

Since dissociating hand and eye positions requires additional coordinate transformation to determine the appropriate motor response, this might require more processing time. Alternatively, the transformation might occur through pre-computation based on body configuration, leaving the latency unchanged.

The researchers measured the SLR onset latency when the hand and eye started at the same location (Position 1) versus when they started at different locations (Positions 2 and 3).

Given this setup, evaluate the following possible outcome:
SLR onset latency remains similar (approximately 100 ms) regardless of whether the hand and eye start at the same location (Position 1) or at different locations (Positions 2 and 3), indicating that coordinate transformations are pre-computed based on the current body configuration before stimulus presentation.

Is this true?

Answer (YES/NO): YES